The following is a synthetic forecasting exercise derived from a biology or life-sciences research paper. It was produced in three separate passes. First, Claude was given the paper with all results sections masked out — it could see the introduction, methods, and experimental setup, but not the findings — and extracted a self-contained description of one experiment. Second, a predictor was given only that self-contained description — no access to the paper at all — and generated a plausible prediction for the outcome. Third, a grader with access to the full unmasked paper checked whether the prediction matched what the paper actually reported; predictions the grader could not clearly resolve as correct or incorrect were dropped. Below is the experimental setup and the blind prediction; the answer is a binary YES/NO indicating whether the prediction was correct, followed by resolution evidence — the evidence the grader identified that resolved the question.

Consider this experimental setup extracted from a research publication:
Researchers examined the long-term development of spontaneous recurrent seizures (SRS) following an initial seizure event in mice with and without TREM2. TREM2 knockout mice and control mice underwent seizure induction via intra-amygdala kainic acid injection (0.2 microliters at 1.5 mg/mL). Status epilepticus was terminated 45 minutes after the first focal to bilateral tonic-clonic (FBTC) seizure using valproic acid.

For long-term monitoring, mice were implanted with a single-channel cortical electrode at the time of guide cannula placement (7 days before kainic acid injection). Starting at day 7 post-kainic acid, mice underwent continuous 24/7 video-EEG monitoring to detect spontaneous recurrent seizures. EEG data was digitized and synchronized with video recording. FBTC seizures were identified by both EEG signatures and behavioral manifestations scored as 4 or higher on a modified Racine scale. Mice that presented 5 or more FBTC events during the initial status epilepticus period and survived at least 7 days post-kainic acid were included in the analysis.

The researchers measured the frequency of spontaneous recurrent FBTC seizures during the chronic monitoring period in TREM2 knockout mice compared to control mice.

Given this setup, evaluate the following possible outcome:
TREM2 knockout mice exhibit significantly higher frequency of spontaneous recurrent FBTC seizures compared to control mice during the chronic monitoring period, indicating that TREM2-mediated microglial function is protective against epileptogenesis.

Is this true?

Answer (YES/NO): YES